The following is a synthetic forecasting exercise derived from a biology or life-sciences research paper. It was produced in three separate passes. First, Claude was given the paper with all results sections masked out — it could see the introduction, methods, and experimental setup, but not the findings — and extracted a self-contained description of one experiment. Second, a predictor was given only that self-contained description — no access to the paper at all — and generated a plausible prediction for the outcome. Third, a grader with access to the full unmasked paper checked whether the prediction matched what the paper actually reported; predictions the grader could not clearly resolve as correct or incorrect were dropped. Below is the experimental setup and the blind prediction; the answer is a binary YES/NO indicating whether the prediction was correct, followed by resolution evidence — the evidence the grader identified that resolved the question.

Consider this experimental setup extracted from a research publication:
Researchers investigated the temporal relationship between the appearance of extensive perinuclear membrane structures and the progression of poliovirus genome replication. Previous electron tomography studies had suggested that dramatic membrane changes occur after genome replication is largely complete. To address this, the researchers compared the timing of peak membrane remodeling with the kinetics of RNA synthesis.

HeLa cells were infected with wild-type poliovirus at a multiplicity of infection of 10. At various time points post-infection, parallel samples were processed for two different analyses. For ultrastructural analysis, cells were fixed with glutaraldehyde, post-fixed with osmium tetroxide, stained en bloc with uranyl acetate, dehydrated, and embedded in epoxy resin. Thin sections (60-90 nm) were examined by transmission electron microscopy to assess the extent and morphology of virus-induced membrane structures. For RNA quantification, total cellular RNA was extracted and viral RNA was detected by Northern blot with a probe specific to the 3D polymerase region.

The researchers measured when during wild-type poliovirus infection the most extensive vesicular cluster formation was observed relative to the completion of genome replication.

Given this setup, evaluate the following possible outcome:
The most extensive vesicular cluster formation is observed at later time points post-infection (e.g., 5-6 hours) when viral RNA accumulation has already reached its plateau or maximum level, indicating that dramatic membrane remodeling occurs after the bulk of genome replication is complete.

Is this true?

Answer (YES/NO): YES